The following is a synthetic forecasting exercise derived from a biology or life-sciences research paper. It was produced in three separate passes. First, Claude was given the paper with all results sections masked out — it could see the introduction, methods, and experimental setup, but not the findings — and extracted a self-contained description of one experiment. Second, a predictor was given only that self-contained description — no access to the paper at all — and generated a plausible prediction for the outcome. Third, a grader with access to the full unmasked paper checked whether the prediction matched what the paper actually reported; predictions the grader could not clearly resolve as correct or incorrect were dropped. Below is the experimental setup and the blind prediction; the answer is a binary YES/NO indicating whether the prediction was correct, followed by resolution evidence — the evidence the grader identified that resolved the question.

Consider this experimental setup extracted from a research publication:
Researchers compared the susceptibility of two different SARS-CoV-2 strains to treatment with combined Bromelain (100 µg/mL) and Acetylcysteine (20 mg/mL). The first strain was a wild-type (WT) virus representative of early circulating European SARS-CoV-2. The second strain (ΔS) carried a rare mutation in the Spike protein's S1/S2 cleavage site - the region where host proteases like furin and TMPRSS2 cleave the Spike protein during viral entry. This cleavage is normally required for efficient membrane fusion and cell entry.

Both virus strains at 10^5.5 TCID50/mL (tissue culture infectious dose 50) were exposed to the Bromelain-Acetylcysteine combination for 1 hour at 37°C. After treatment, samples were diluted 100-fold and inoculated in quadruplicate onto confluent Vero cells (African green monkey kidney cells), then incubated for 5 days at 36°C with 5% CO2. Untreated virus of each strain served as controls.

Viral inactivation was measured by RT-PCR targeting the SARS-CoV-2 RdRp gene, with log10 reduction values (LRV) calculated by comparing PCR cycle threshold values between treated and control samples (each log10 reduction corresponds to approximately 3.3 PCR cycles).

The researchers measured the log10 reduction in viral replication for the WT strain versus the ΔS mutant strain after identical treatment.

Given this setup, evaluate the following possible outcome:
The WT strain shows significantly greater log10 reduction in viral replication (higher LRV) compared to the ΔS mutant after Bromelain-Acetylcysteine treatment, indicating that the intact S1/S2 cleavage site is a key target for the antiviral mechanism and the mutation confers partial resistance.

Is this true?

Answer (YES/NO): NO